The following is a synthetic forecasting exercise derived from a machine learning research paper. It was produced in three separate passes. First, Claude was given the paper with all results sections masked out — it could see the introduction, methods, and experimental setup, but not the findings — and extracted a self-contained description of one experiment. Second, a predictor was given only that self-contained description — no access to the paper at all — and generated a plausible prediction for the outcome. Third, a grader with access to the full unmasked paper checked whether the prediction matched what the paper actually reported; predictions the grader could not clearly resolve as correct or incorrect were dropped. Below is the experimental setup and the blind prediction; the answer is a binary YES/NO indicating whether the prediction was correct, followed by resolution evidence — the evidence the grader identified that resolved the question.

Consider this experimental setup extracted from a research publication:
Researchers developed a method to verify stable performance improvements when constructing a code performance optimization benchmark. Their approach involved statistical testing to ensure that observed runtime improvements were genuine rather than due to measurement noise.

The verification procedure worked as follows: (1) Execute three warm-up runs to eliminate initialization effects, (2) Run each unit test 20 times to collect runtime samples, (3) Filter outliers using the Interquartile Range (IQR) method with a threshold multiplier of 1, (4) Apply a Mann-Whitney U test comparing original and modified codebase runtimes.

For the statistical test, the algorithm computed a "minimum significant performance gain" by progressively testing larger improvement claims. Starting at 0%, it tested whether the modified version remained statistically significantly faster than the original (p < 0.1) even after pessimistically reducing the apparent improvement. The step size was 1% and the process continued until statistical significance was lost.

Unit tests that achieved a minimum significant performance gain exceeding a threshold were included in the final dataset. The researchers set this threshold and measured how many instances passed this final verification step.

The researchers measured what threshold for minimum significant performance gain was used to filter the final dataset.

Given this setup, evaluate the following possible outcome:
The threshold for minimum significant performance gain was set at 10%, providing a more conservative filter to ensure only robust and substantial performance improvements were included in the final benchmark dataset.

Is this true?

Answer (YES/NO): NO